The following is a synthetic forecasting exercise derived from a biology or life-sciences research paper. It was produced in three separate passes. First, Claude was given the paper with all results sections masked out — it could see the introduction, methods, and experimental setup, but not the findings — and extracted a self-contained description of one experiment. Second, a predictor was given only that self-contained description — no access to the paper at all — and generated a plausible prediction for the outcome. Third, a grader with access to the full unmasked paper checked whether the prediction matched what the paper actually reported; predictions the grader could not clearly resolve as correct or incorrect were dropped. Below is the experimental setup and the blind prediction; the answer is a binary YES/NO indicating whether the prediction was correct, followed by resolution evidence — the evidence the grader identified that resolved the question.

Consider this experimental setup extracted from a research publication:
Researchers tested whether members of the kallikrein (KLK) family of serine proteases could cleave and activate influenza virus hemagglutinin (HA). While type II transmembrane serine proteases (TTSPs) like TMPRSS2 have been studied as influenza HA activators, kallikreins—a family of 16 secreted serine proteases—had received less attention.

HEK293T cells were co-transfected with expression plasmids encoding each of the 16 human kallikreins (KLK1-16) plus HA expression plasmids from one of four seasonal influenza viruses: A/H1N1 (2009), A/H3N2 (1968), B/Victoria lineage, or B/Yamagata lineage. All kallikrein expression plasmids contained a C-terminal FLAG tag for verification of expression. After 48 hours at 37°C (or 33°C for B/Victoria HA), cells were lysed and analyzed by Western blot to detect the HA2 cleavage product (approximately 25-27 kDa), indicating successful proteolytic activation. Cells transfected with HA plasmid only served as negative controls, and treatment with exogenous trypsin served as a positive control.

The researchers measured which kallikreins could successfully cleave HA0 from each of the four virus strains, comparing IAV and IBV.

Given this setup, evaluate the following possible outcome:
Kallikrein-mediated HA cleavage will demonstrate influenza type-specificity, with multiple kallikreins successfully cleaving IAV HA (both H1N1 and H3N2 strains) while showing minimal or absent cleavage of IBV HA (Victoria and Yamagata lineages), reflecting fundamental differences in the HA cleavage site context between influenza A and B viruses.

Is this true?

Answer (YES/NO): NO